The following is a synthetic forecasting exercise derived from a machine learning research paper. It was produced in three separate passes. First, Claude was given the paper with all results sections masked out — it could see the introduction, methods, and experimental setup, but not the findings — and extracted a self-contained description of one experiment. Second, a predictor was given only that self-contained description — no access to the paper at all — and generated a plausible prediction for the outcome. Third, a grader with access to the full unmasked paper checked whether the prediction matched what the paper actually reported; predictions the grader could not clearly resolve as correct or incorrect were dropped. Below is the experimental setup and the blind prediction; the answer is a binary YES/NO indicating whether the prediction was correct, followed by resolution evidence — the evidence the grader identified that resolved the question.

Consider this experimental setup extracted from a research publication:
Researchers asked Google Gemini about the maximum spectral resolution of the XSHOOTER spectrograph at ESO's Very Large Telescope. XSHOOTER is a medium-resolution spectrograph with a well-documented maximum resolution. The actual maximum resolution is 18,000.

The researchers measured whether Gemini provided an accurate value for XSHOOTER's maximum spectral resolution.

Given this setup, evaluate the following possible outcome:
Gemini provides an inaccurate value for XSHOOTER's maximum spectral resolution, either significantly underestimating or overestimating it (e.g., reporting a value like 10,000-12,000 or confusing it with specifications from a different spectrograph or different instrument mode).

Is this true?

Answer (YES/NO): YES